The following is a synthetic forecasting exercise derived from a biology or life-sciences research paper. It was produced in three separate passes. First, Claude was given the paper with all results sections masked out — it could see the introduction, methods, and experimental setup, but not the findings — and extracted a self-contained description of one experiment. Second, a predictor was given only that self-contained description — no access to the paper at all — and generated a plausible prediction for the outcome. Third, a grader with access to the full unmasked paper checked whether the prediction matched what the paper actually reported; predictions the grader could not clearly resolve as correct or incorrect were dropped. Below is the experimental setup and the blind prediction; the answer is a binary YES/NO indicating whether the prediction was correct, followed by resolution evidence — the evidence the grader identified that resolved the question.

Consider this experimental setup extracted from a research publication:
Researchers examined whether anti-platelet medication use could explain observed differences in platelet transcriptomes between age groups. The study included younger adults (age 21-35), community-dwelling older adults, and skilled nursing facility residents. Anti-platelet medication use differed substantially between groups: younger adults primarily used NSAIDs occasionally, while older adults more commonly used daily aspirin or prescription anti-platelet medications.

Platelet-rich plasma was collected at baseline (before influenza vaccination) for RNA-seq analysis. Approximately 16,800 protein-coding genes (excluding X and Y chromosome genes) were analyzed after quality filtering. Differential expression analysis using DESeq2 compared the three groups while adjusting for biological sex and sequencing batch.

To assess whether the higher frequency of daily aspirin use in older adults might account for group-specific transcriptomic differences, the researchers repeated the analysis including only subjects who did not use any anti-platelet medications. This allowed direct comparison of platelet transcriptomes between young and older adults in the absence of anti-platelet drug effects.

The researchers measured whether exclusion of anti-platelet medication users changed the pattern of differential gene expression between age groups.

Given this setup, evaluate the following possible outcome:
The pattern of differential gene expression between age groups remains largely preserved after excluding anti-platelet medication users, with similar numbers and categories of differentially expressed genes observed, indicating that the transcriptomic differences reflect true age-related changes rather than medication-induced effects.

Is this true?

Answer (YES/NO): YES